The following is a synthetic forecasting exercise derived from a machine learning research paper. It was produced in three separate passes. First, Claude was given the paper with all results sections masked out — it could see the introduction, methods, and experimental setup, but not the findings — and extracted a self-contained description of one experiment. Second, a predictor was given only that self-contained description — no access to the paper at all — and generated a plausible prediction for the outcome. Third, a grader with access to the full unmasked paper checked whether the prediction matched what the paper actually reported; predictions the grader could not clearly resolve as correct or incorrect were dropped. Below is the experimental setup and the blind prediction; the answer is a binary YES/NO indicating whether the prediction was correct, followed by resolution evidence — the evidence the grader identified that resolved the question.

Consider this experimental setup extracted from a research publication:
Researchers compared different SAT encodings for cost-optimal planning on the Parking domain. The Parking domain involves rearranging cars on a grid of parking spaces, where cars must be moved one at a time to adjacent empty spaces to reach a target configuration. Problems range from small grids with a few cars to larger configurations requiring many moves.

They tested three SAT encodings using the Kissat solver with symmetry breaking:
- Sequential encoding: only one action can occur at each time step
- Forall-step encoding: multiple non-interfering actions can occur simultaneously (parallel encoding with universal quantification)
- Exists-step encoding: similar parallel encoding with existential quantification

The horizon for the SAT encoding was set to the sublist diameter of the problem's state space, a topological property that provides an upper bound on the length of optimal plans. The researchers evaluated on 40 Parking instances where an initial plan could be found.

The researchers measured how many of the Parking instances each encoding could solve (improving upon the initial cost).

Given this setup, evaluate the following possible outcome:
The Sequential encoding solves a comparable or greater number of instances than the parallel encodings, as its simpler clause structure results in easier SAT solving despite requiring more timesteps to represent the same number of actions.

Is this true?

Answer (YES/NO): NO